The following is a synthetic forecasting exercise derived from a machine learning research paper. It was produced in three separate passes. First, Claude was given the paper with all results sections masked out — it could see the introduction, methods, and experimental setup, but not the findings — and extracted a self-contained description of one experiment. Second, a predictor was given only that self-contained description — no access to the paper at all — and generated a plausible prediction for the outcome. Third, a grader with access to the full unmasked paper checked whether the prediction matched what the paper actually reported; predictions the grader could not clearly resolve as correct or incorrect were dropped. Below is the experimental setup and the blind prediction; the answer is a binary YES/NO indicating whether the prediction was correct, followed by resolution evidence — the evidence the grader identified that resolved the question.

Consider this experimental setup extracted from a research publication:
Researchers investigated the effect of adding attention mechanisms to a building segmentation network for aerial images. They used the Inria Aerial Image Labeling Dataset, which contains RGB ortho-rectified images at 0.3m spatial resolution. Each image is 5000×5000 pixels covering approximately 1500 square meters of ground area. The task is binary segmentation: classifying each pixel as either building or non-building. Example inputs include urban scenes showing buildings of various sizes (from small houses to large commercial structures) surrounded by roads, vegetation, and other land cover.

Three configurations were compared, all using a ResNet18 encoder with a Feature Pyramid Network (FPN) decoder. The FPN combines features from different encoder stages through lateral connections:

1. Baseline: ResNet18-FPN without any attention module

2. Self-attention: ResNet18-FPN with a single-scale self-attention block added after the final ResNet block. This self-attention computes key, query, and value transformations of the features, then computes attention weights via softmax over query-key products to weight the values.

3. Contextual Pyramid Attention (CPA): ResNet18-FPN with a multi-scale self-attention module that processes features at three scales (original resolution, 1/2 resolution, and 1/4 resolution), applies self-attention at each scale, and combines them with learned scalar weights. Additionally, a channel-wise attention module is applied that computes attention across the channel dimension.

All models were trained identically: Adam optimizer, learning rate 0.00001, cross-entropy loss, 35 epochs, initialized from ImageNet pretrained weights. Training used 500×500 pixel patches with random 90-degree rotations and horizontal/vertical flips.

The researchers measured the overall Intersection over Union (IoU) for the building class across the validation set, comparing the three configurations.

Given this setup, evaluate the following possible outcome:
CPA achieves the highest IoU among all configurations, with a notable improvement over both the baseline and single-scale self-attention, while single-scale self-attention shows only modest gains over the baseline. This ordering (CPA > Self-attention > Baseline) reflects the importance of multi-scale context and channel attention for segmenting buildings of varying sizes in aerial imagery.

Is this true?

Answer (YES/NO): YES